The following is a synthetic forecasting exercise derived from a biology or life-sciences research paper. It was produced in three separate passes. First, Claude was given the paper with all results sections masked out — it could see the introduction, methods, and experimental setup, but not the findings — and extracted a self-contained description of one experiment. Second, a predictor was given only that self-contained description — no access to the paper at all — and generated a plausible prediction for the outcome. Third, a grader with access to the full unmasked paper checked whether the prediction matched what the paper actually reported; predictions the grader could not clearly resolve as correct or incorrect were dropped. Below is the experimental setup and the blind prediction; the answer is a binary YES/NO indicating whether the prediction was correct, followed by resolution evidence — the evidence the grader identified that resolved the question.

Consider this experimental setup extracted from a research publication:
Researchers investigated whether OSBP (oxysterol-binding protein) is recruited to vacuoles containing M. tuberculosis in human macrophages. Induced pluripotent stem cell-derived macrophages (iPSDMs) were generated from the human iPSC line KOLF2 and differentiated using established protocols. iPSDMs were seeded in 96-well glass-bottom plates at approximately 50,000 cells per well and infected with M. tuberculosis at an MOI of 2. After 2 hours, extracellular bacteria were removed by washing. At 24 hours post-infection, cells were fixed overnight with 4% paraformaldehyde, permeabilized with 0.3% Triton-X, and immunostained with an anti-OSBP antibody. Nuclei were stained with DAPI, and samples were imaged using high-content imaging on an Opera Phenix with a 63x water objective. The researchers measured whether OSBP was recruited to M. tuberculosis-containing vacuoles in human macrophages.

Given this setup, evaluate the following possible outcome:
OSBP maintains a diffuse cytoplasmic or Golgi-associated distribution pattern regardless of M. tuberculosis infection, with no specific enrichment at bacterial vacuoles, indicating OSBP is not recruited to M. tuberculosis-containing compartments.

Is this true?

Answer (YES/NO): NO